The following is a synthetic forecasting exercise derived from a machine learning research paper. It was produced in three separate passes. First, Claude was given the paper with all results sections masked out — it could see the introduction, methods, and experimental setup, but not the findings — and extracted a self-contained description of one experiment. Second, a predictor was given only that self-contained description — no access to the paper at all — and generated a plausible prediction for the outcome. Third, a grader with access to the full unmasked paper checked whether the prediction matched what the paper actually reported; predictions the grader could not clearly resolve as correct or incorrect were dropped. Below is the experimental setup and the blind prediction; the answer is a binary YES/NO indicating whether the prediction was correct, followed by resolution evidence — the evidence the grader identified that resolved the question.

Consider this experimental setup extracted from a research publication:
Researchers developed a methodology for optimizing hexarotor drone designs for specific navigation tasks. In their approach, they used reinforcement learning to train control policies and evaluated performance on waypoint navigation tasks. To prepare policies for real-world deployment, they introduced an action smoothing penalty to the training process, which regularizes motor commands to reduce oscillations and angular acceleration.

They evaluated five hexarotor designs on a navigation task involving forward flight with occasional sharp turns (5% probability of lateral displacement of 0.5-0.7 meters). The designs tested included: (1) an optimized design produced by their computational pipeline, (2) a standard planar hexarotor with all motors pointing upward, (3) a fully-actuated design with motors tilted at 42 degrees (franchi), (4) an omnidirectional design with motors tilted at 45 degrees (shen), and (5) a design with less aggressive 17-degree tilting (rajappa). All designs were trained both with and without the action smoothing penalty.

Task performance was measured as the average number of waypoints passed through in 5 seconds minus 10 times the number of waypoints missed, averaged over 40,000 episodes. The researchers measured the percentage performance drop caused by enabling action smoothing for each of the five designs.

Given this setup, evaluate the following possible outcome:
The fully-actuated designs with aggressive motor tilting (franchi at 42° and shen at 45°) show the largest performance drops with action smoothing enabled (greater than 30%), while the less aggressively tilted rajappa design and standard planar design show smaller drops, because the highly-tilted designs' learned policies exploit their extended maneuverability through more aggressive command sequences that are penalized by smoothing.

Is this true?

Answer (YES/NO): NO